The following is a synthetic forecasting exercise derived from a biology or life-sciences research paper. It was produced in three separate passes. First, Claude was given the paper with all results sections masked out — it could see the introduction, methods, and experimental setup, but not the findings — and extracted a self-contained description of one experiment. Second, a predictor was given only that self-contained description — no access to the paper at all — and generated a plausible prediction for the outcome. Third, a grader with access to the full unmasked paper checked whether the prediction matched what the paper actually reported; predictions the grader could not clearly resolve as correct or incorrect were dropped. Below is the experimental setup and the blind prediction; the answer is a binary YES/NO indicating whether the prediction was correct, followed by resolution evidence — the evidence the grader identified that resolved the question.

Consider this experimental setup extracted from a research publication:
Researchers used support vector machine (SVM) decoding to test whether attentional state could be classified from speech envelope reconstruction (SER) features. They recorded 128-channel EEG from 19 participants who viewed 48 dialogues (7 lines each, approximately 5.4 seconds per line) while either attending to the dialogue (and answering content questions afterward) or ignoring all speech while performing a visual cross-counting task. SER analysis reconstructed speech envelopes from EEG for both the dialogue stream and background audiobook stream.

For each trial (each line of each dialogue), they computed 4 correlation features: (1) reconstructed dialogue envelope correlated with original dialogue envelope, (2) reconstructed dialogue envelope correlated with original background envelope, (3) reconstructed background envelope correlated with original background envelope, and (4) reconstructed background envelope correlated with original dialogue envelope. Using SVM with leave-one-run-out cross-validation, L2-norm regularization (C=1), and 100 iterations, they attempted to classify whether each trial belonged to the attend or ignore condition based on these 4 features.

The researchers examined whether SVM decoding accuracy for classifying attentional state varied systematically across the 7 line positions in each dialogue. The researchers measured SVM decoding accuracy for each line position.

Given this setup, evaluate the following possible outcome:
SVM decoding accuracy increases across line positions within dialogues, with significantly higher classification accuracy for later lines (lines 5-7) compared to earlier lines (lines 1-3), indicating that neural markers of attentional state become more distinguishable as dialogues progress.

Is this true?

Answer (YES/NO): NO